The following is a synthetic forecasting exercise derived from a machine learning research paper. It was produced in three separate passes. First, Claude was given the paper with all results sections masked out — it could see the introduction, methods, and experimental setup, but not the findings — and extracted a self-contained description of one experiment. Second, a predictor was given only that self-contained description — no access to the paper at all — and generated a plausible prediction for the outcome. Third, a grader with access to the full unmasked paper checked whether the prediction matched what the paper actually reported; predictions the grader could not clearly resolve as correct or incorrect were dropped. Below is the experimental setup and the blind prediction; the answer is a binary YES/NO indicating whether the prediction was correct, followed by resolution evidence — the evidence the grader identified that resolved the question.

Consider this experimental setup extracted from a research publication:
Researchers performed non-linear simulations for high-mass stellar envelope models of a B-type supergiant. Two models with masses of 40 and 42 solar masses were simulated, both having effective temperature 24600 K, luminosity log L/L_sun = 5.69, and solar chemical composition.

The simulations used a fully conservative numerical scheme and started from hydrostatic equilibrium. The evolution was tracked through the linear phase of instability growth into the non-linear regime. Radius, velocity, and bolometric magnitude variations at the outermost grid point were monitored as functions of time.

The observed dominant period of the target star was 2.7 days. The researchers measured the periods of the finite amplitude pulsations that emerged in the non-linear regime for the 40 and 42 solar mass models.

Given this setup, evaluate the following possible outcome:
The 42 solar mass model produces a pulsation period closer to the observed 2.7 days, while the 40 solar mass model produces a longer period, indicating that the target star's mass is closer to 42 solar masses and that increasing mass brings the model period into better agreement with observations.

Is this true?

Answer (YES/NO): NO